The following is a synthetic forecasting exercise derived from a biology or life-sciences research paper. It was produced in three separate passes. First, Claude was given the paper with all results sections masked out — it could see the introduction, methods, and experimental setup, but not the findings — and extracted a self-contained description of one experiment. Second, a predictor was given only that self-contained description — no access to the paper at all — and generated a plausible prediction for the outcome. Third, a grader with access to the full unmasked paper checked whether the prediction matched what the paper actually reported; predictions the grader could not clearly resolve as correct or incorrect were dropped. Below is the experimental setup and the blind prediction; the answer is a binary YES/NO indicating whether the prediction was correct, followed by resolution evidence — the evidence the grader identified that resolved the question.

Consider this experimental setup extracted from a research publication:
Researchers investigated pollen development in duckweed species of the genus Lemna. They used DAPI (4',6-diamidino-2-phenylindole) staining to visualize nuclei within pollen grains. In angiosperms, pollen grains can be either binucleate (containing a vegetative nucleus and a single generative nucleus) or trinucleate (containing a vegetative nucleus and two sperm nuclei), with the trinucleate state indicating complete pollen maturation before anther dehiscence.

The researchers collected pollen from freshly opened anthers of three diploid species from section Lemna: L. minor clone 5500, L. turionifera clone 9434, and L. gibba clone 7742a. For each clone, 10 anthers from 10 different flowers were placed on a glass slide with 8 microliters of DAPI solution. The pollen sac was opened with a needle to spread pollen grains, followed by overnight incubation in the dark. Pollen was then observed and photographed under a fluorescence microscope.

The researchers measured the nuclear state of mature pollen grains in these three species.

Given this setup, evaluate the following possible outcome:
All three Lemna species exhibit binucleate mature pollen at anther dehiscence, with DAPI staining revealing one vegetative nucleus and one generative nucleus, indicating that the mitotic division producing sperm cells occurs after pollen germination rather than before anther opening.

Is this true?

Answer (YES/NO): NO